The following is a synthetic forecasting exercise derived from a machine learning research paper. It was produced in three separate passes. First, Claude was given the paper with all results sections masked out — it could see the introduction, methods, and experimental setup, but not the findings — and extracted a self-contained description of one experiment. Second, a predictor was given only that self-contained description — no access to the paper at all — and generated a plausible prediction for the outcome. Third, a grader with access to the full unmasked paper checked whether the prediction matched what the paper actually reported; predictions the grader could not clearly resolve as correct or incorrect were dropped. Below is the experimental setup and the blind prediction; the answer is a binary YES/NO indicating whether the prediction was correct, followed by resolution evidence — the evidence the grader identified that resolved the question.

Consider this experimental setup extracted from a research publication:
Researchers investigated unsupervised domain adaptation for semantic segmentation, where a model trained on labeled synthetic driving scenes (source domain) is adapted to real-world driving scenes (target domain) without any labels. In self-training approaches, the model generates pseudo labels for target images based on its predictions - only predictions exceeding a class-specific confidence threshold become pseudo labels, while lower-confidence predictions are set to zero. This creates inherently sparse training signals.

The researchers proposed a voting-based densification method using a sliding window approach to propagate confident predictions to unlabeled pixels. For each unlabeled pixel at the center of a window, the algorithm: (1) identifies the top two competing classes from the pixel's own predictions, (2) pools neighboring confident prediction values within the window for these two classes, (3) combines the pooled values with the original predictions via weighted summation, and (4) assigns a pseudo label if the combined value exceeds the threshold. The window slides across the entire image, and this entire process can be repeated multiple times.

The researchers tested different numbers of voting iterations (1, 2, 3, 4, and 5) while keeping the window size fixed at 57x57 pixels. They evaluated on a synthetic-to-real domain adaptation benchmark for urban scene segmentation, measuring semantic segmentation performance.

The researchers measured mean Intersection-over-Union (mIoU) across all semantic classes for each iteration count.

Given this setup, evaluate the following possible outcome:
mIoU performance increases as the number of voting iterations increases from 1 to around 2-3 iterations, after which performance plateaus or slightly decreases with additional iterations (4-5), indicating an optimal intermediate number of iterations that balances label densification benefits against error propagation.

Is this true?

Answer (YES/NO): NO